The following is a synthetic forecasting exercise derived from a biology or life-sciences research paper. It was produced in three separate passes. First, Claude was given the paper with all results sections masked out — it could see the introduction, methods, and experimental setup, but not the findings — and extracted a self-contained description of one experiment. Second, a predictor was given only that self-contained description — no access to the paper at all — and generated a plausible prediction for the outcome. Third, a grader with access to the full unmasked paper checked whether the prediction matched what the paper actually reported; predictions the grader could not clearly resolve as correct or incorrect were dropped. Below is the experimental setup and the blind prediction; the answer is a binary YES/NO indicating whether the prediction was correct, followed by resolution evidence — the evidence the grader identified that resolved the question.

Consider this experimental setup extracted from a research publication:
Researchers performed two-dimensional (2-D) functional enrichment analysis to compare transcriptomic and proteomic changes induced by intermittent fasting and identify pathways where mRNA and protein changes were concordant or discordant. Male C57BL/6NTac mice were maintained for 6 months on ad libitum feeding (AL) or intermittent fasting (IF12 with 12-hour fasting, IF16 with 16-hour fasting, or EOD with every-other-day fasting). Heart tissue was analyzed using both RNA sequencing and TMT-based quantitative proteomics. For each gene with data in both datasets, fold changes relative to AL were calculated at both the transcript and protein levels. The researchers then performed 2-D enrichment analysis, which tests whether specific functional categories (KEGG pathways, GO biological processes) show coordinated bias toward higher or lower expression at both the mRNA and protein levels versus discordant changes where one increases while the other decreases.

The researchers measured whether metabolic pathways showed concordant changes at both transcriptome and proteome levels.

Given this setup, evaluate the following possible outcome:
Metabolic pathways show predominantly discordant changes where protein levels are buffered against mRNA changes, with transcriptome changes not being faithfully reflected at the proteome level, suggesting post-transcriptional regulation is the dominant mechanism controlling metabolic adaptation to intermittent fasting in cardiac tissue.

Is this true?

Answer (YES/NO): YES